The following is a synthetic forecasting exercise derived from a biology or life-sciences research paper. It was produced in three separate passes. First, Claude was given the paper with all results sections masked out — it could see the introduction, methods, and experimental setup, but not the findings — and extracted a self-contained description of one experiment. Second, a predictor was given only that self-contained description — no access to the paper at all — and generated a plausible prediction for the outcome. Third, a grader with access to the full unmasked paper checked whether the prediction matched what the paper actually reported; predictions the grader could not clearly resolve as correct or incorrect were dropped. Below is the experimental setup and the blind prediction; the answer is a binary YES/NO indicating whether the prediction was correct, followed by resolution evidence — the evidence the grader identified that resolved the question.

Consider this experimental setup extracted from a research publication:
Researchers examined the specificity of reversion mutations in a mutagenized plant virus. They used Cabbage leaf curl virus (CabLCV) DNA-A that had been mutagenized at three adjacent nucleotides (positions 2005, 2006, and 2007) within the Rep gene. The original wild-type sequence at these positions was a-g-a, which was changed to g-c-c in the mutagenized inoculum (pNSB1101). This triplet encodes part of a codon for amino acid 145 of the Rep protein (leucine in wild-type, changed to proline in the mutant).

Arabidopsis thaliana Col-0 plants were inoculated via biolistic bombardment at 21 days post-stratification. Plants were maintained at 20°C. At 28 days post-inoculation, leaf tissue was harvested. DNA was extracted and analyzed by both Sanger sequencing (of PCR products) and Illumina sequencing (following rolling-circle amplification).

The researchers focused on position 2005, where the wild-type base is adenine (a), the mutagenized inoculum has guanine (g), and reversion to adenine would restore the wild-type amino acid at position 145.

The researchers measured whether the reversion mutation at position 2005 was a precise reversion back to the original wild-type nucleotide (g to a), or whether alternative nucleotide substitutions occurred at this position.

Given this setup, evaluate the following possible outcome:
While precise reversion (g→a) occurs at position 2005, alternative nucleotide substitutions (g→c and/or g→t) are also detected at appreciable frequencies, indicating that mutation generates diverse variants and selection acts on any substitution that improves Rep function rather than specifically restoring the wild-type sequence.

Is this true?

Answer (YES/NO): NO